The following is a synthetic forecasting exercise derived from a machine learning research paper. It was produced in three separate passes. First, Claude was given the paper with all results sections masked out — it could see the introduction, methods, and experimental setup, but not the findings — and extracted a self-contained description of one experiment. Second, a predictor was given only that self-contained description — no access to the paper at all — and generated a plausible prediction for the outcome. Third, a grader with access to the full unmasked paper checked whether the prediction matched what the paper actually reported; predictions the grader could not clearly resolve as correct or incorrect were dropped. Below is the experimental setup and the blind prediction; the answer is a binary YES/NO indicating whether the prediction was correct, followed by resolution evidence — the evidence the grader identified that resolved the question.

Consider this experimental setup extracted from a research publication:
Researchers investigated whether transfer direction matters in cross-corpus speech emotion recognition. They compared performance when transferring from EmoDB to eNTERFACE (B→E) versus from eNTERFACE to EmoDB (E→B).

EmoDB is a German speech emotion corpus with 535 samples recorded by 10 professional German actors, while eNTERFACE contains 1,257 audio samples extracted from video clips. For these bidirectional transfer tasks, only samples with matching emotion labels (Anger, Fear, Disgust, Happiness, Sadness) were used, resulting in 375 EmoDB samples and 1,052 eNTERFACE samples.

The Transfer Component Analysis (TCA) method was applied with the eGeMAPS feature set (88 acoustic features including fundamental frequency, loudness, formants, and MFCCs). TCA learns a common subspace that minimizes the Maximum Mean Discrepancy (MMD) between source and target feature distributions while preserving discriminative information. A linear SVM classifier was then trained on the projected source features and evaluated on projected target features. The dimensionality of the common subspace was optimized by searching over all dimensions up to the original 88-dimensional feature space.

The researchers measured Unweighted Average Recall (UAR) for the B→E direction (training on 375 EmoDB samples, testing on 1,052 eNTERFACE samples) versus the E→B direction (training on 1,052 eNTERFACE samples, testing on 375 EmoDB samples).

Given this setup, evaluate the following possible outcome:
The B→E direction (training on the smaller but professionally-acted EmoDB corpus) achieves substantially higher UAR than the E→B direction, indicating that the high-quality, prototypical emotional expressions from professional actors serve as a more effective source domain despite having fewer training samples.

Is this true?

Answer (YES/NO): NO